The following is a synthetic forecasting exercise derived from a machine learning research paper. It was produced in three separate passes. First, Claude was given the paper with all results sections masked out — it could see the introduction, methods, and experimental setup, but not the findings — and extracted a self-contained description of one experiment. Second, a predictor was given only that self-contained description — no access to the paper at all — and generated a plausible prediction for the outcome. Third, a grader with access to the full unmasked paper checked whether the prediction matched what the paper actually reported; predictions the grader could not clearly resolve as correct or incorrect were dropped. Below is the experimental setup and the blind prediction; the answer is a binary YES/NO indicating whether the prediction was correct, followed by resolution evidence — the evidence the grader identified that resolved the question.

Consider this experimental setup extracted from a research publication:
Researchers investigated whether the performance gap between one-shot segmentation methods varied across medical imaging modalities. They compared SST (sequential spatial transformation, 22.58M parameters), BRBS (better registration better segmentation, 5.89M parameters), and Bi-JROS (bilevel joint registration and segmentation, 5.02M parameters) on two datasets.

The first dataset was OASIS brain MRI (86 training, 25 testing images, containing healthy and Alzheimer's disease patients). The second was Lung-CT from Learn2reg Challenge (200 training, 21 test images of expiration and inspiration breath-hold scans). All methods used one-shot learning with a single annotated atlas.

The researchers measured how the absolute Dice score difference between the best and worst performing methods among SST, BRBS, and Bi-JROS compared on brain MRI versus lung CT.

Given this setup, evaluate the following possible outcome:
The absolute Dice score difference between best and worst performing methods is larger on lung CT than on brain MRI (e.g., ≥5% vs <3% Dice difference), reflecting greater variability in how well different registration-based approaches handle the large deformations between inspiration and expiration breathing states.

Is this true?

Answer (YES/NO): NO